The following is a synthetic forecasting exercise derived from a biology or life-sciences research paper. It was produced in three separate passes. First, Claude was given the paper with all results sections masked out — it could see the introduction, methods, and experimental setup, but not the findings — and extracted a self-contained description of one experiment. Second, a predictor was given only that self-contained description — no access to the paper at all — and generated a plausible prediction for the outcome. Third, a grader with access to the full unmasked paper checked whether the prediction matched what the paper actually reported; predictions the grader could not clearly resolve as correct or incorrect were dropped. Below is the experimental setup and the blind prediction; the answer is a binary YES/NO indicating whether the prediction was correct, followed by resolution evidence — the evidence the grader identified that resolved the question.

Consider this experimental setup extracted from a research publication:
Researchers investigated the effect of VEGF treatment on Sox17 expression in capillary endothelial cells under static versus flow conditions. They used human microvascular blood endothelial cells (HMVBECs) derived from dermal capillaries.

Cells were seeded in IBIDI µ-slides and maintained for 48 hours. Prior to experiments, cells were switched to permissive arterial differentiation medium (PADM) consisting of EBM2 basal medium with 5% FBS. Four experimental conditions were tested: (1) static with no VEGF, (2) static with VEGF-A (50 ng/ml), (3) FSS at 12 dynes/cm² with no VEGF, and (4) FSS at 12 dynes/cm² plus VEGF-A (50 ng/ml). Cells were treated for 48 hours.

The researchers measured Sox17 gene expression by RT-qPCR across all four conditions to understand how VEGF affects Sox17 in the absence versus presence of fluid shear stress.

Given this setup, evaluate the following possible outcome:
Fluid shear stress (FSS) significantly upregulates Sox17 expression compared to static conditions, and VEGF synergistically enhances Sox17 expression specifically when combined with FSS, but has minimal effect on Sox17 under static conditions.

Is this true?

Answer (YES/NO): NO